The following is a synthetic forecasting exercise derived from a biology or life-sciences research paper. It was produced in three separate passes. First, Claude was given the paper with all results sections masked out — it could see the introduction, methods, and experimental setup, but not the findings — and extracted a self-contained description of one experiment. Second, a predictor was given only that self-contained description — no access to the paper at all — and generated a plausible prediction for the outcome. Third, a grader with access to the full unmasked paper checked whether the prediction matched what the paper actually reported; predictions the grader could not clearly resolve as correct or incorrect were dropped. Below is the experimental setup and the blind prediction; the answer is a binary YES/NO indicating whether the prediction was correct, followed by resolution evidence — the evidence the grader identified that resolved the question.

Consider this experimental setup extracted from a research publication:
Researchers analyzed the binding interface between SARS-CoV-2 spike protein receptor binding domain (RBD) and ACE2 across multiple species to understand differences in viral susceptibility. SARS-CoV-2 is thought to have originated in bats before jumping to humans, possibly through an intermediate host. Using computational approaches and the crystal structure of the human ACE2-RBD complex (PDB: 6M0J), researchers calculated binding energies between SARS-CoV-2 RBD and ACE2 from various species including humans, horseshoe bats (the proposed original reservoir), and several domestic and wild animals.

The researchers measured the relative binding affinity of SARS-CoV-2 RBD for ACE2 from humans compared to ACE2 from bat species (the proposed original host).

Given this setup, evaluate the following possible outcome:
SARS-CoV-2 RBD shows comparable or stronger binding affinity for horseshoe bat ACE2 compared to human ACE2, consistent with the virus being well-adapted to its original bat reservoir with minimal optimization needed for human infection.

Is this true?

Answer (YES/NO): NO